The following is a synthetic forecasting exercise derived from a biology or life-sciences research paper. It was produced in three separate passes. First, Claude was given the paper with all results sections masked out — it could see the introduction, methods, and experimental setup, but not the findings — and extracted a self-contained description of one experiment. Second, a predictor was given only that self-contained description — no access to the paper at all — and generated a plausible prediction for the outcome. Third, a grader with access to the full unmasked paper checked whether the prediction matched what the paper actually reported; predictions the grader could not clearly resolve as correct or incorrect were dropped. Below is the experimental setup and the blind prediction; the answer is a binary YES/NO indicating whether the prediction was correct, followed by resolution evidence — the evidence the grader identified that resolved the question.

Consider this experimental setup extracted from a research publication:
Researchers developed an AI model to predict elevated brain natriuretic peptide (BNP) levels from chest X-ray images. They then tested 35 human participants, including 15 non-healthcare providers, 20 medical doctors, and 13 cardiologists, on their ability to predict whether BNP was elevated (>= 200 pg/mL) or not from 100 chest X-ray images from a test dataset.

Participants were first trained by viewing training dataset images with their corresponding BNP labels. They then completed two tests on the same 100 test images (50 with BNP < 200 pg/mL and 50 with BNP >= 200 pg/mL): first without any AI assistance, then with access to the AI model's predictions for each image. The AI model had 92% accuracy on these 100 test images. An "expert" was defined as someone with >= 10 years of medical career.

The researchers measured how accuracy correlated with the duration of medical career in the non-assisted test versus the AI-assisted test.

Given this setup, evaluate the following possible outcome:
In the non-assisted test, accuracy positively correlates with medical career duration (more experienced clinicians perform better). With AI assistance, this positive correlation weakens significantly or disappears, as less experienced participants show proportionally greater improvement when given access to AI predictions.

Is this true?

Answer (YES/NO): YES